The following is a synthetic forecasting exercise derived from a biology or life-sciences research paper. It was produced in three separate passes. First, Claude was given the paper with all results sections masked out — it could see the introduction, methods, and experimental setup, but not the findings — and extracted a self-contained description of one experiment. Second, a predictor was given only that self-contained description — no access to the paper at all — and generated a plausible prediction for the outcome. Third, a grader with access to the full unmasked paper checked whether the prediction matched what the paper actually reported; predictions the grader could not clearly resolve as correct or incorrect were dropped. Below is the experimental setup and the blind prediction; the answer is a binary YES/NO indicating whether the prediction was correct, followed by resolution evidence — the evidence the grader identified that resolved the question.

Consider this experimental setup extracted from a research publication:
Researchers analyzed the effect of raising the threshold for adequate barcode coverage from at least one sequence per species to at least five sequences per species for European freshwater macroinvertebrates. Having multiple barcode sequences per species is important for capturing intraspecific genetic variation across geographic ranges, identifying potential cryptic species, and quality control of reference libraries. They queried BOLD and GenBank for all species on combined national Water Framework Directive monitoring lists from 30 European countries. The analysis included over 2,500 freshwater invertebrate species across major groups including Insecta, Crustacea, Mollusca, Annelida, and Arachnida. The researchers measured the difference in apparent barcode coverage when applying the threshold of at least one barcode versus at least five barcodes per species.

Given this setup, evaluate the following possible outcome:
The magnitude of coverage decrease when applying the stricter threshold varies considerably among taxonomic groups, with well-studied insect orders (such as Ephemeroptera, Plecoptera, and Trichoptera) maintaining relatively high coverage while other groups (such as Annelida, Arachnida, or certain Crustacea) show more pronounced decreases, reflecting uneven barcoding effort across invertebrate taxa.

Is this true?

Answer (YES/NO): NO